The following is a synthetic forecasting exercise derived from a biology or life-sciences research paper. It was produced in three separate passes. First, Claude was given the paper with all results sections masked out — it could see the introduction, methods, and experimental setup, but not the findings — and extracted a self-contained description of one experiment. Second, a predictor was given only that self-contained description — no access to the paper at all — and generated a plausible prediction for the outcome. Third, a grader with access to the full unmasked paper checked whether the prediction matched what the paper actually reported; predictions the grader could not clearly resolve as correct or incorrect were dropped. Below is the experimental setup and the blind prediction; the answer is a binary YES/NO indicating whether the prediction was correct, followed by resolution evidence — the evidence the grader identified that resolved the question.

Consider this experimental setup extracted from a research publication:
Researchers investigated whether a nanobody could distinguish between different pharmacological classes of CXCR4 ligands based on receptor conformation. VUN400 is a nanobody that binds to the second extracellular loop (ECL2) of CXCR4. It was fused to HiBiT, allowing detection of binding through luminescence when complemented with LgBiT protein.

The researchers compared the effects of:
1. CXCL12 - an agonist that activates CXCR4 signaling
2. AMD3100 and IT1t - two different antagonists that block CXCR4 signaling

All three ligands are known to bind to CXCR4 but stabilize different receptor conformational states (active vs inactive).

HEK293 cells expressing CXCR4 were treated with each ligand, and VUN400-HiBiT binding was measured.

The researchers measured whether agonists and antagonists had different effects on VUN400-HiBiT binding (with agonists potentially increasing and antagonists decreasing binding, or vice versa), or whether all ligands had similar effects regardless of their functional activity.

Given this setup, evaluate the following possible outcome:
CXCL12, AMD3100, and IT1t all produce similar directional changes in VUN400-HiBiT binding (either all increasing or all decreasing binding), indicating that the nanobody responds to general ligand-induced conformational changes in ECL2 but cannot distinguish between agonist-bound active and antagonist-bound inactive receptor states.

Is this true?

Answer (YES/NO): YES